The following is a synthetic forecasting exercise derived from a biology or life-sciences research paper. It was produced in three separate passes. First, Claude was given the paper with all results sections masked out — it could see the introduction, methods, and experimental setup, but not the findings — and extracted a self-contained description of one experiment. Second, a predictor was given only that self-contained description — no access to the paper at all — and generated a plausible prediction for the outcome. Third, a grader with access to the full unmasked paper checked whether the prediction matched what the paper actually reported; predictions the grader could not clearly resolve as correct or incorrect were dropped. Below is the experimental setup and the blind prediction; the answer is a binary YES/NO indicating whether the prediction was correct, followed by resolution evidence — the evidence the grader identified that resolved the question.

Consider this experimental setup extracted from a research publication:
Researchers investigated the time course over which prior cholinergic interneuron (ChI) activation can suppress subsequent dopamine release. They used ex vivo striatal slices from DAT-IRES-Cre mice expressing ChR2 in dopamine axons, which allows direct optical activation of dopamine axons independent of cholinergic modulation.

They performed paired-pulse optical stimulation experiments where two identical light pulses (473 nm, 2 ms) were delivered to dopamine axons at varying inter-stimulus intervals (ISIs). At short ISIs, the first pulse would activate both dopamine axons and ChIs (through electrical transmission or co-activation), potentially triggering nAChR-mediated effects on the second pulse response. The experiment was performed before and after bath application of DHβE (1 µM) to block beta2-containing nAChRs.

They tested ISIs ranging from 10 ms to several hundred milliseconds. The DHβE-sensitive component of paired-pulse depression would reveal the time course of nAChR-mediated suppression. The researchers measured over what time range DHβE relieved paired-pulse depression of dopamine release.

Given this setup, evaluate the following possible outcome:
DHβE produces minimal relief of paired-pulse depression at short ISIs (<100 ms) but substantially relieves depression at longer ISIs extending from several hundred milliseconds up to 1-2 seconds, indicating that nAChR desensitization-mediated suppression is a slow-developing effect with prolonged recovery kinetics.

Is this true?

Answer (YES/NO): NO